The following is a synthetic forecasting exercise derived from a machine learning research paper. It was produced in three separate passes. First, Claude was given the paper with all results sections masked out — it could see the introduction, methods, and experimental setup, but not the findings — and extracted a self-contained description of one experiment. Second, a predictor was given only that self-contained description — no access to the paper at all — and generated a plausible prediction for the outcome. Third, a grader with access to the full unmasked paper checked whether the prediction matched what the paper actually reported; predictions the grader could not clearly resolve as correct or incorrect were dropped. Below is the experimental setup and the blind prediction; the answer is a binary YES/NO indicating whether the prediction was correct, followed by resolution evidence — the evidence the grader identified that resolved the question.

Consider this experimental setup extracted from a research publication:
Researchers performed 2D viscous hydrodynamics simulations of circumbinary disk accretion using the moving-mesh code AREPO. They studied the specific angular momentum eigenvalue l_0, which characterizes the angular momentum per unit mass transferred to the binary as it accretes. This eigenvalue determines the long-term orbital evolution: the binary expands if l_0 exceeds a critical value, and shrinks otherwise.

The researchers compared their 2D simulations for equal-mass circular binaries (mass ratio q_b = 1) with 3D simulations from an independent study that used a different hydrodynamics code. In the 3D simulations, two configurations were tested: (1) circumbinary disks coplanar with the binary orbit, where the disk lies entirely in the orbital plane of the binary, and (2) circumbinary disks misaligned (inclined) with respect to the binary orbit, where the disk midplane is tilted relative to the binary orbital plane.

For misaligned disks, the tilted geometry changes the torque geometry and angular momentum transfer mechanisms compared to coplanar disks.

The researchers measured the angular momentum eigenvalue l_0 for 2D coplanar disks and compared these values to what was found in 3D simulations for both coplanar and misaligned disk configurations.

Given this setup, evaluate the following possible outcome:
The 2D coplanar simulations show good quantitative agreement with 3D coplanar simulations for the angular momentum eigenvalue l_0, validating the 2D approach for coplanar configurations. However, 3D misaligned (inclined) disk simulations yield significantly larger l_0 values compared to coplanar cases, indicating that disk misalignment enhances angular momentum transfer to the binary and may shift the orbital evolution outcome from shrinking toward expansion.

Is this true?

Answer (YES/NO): YES